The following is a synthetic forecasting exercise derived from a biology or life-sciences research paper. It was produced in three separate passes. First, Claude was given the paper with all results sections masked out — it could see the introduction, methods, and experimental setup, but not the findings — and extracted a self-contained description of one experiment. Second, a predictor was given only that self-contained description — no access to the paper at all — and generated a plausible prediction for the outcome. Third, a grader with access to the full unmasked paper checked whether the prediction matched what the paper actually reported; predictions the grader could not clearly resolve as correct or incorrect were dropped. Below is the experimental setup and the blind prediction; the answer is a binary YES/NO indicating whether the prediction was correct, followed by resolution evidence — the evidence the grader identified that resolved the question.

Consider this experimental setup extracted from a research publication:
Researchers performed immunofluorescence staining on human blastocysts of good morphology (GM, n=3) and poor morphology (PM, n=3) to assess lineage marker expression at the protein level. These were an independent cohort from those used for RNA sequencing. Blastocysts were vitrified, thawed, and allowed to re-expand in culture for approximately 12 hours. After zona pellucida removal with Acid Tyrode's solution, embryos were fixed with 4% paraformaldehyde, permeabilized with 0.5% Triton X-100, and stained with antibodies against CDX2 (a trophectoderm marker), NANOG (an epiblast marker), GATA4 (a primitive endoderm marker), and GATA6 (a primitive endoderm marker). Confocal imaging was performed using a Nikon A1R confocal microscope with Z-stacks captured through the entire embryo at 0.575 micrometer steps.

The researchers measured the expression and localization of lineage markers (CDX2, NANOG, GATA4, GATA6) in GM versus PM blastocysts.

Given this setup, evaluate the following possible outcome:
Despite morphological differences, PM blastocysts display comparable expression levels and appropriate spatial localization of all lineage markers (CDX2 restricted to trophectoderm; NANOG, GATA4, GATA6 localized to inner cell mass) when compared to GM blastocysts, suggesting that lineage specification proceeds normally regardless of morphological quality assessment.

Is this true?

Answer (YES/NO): NO